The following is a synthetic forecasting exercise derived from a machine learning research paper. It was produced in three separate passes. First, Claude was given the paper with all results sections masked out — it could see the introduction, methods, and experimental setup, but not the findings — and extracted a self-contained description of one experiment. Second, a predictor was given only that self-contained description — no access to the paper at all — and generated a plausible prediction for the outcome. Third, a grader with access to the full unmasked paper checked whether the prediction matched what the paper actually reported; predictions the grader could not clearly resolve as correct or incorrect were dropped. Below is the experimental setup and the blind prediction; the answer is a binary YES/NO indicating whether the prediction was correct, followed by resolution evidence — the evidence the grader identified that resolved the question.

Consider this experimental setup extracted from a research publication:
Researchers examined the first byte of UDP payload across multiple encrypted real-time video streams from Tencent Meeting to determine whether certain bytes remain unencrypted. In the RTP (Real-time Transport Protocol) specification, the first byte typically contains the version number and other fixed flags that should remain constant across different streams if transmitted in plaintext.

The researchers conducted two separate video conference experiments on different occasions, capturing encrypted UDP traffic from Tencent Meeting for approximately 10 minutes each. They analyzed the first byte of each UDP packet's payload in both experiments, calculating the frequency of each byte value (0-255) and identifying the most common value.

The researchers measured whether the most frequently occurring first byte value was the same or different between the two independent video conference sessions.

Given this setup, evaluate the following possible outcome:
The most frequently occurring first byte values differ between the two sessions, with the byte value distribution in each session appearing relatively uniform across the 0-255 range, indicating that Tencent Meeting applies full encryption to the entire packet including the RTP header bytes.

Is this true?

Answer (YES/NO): NO